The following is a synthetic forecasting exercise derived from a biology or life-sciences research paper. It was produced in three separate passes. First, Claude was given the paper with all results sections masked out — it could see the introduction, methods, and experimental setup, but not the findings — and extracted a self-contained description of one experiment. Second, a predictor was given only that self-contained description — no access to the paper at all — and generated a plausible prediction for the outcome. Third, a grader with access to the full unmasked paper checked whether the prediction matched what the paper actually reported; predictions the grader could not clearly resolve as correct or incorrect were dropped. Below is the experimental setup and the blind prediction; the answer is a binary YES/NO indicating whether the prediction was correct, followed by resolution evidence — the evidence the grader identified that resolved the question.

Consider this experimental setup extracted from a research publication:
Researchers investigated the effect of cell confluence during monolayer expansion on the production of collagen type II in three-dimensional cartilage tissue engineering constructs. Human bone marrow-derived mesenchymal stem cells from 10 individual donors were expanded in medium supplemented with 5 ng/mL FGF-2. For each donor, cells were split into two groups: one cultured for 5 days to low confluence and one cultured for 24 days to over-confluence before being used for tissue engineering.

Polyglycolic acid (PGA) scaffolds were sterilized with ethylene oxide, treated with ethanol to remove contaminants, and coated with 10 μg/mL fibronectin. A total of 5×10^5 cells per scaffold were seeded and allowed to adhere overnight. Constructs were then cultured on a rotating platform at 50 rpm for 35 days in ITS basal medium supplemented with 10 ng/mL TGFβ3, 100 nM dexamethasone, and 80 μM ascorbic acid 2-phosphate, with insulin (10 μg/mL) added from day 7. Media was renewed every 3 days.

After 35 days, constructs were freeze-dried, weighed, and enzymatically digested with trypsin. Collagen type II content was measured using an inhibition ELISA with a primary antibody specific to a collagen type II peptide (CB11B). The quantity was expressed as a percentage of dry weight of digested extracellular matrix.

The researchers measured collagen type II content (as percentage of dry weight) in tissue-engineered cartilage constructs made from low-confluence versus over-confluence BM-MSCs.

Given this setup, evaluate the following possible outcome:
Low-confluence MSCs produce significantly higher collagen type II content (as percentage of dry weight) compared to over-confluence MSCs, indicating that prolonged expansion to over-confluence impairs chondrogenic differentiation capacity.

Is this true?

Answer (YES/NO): NO